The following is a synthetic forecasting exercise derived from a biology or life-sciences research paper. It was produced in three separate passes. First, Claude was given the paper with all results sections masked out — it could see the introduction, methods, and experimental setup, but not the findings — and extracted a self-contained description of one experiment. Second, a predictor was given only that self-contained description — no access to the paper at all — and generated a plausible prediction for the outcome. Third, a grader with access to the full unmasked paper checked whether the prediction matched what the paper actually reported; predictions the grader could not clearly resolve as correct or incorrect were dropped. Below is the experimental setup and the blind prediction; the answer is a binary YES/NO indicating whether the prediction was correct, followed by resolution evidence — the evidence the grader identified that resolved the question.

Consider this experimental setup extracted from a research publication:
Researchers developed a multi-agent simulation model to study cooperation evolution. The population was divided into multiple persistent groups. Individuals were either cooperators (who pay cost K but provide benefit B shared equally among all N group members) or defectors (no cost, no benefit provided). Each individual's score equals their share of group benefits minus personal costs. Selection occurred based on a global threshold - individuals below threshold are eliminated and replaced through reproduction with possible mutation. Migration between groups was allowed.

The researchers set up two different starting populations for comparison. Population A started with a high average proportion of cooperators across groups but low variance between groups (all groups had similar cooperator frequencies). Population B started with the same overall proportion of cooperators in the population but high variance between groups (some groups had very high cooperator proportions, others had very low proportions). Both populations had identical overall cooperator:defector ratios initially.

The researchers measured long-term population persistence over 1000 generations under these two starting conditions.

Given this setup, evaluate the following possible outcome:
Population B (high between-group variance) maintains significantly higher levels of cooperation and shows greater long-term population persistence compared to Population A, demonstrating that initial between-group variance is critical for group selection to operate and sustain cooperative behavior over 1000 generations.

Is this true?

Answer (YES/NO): NO